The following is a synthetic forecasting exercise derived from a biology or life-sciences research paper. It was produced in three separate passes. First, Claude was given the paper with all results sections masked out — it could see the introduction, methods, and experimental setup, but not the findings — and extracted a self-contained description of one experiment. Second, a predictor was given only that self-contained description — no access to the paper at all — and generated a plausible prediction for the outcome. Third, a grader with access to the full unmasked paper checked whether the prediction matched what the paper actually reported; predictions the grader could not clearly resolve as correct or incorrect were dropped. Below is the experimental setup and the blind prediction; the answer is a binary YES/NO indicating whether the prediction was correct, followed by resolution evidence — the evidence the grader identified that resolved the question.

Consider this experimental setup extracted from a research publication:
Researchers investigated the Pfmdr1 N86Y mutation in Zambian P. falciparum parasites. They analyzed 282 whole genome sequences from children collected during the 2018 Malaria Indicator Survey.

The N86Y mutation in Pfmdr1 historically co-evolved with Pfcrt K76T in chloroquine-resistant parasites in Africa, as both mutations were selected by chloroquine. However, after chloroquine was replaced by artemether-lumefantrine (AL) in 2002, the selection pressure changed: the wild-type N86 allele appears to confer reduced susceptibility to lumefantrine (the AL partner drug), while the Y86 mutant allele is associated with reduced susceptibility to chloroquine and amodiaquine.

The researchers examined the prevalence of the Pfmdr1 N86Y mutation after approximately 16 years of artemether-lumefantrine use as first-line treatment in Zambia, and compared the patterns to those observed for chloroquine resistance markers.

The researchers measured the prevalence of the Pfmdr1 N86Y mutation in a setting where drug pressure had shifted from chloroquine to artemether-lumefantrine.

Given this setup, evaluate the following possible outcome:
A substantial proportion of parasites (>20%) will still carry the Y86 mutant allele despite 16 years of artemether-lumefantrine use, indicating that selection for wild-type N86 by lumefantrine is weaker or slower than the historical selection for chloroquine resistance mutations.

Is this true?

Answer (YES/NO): NO